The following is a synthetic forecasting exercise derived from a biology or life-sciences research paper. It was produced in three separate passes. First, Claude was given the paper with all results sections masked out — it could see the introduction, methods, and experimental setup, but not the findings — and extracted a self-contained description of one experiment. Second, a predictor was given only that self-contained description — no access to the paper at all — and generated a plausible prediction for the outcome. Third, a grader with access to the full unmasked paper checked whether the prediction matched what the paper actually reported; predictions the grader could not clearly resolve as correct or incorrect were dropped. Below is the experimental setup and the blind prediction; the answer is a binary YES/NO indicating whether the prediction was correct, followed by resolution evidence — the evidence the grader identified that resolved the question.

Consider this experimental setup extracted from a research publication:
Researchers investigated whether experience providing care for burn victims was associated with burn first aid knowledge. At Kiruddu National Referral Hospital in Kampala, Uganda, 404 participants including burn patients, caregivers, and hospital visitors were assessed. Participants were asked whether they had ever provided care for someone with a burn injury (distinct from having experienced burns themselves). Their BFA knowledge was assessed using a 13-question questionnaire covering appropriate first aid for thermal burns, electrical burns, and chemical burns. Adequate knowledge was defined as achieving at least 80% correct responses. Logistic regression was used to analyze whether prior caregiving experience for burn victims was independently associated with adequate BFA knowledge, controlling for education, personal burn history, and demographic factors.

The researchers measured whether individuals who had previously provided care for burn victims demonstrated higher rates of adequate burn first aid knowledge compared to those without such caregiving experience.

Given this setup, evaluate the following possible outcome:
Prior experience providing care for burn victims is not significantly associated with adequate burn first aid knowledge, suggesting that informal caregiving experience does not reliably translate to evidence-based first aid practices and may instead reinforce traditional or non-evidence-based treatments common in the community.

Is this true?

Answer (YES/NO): YES